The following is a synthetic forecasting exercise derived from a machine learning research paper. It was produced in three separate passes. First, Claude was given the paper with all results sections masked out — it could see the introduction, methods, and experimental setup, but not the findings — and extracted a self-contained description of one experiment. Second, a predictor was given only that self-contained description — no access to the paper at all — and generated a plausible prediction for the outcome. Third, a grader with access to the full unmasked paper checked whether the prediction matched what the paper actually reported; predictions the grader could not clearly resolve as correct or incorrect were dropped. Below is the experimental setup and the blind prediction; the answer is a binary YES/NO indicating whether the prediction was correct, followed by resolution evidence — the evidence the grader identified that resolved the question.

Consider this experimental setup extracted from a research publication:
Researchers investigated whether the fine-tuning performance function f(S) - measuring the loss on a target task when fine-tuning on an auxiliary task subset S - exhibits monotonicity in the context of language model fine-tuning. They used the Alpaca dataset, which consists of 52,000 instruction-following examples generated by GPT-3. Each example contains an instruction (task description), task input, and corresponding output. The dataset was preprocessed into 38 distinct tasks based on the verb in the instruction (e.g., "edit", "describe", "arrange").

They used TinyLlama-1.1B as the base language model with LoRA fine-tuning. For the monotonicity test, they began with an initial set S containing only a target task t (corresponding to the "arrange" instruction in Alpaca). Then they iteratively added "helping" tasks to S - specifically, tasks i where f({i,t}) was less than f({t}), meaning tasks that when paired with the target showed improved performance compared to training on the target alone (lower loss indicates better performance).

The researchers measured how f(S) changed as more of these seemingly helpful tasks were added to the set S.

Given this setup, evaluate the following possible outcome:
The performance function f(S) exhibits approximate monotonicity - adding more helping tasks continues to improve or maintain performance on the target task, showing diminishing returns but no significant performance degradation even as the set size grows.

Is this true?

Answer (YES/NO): NO